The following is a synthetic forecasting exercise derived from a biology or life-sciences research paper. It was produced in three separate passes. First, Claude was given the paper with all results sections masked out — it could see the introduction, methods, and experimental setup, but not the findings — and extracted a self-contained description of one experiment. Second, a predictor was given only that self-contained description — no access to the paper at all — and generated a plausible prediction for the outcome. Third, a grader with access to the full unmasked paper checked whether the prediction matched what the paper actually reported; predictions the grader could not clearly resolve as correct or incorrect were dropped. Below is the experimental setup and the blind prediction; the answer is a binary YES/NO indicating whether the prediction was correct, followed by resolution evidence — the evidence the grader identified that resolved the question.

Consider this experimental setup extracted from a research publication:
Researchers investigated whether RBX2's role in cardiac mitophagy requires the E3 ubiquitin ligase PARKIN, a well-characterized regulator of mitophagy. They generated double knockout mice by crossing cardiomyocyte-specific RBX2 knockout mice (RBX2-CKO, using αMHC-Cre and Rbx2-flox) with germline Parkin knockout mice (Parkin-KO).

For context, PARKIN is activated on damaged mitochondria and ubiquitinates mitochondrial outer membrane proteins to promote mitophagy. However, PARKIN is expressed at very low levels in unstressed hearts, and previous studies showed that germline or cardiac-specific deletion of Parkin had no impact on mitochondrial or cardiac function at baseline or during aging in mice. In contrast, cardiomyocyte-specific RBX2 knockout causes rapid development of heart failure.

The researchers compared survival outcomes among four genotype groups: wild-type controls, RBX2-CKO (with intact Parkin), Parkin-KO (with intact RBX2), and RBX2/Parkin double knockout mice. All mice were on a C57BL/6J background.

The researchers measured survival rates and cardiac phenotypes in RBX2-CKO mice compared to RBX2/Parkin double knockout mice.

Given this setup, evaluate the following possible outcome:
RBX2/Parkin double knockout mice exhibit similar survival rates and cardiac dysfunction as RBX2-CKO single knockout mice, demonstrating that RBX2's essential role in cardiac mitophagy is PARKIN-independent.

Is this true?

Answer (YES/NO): YES